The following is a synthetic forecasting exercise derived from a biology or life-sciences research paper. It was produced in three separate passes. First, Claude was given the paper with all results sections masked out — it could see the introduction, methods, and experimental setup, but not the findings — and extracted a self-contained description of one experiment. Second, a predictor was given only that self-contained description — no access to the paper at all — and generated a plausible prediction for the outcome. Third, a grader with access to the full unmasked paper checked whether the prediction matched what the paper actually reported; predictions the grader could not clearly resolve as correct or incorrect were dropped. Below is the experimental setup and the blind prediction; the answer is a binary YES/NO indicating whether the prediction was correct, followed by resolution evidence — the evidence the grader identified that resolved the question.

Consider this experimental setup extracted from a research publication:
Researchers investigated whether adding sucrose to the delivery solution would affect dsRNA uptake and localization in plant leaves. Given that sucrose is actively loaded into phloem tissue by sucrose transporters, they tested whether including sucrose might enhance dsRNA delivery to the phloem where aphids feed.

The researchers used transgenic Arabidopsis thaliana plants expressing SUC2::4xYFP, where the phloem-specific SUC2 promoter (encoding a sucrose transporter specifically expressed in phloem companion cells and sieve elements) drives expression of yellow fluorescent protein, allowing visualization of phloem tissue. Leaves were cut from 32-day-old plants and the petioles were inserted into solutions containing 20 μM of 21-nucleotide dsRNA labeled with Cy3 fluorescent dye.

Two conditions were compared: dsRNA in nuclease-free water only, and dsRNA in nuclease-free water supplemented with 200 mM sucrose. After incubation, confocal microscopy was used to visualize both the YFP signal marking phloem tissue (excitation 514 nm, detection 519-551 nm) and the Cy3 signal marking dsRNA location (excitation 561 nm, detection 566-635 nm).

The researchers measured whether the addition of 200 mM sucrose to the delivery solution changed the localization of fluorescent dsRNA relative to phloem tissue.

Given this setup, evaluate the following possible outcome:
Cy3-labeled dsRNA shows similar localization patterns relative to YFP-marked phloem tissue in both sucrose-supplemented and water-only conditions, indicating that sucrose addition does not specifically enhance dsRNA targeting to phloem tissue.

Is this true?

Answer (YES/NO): YES